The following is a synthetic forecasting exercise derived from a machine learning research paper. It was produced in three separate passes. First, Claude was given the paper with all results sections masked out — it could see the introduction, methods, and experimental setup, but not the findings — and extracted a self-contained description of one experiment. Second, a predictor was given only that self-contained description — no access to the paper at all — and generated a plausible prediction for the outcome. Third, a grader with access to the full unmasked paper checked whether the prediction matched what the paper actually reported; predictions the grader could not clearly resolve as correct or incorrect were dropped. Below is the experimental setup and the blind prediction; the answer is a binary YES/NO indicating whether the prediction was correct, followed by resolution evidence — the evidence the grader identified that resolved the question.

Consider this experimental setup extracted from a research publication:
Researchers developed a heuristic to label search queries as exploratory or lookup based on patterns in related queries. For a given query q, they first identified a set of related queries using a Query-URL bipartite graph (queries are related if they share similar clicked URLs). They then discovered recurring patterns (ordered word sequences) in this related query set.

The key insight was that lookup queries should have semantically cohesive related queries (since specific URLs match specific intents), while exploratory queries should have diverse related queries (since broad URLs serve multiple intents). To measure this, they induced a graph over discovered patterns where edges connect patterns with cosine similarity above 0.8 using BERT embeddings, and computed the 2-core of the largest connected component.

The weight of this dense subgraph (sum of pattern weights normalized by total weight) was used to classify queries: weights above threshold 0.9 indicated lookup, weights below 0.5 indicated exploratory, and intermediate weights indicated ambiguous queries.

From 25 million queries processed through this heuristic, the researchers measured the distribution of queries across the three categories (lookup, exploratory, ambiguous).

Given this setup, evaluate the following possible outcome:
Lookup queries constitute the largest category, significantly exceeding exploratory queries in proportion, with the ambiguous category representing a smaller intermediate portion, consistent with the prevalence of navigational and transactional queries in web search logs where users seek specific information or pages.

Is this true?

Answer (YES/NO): NO